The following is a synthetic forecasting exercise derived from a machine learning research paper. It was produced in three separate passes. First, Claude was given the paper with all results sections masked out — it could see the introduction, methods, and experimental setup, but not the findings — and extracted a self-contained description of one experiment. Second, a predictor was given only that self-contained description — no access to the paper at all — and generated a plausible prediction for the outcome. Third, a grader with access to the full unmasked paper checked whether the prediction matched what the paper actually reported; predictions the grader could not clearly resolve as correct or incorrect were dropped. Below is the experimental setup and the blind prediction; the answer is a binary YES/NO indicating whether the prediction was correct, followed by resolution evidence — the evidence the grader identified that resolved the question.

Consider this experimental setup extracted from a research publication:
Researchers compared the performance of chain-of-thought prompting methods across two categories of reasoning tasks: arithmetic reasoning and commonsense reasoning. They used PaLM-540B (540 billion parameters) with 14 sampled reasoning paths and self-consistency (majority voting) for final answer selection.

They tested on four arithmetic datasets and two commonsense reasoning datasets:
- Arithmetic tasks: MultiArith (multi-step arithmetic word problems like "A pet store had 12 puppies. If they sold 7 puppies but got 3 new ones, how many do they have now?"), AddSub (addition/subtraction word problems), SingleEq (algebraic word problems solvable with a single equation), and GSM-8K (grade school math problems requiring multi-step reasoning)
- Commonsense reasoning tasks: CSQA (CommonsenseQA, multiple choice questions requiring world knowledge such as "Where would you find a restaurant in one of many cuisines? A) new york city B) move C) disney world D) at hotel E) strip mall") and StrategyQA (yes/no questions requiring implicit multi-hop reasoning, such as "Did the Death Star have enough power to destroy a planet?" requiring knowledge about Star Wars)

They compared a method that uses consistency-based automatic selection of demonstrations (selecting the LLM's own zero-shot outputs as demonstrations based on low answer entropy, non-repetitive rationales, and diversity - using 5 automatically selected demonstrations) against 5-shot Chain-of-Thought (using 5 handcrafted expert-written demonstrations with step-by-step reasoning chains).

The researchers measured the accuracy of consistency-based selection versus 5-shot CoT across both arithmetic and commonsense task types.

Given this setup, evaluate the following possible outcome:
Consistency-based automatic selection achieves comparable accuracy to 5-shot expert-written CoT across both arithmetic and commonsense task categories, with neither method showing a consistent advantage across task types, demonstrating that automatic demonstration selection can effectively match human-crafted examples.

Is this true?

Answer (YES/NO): NO